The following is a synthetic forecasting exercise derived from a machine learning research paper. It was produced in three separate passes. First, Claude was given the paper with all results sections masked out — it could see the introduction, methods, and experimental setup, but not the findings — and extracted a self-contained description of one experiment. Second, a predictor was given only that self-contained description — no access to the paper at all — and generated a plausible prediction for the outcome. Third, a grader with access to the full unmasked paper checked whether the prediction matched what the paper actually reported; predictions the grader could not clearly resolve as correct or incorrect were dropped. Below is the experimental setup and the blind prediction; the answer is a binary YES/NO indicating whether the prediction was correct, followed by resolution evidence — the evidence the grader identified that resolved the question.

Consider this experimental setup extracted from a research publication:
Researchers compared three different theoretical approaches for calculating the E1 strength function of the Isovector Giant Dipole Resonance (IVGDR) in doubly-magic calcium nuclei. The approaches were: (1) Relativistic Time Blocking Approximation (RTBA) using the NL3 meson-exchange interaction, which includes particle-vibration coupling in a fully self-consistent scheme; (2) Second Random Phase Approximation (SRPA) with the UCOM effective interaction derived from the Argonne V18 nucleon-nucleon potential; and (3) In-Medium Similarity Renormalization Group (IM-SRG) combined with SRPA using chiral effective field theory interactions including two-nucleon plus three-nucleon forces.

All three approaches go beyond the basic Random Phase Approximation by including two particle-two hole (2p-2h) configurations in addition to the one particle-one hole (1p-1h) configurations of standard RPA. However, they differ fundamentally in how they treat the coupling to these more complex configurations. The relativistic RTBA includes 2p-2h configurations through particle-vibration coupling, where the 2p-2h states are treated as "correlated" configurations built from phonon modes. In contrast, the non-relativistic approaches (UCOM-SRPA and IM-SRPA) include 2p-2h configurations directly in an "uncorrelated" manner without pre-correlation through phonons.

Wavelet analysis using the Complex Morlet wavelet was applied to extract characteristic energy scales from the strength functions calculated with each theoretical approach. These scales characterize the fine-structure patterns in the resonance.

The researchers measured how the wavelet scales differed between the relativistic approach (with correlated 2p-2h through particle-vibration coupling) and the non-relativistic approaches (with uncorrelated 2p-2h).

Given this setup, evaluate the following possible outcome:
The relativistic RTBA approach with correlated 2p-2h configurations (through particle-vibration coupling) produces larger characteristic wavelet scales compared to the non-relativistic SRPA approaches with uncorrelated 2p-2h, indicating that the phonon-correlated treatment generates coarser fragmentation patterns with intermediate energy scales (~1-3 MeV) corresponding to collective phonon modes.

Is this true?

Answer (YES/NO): NO